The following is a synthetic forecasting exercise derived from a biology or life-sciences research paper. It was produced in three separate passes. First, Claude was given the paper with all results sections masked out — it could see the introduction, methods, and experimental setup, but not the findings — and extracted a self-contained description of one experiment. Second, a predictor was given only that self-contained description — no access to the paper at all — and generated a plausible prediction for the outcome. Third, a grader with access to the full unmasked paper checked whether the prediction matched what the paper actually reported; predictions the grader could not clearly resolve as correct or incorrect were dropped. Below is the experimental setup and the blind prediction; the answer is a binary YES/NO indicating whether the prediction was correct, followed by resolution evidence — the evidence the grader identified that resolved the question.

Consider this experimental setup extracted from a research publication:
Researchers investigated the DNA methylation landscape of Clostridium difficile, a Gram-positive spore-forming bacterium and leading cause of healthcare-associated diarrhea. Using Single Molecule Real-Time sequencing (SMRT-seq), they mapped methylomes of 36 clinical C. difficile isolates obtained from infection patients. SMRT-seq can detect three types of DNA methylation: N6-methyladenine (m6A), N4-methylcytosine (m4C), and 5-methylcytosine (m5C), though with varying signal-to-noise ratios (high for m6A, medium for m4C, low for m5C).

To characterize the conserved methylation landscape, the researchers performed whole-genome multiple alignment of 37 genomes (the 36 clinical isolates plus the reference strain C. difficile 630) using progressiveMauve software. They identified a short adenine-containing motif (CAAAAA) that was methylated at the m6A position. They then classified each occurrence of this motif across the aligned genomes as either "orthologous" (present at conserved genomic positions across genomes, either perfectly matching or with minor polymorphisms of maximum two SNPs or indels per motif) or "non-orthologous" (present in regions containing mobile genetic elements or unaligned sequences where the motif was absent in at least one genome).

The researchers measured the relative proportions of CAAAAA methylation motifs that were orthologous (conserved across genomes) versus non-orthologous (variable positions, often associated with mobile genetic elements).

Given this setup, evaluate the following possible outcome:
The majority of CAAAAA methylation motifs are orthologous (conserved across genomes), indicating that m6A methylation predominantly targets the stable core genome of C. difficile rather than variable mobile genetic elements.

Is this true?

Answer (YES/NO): YES